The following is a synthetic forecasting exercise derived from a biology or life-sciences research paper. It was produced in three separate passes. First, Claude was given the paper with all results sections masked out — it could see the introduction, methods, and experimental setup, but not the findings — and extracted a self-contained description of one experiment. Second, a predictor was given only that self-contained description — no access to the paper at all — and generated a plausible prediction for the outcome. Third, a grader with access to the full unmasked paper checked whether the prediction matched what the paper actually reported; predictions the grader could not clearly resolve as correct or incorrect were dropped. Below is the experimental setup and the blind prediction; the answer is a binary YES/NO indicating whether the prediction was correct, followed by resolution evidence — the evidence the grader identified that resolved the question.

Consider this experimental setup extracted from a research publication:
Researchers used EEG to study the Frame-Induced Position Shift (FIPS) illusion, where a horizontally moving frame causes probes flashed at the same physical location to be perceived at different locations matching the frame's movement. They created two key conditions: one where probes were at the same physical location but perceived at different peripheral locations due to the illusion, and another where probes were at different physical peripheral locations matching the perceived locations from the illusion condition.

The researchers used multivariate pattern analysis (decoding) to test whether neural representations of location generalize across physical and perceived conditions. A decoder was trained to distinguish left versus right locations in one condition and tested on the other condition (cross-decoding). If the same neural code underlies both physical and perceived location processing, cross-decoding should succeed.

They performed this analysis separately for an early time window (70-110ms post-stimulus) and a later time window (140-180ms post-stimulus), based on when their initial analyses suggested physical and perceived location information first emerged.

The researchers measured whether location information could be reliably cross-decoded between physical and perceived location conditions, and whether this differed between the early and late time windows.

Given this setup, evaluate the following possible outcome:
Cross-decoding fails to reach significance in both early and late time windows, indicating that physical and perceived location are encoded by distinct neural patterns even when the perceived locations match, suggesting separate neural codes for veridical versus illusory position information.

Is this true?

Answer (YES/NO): NO